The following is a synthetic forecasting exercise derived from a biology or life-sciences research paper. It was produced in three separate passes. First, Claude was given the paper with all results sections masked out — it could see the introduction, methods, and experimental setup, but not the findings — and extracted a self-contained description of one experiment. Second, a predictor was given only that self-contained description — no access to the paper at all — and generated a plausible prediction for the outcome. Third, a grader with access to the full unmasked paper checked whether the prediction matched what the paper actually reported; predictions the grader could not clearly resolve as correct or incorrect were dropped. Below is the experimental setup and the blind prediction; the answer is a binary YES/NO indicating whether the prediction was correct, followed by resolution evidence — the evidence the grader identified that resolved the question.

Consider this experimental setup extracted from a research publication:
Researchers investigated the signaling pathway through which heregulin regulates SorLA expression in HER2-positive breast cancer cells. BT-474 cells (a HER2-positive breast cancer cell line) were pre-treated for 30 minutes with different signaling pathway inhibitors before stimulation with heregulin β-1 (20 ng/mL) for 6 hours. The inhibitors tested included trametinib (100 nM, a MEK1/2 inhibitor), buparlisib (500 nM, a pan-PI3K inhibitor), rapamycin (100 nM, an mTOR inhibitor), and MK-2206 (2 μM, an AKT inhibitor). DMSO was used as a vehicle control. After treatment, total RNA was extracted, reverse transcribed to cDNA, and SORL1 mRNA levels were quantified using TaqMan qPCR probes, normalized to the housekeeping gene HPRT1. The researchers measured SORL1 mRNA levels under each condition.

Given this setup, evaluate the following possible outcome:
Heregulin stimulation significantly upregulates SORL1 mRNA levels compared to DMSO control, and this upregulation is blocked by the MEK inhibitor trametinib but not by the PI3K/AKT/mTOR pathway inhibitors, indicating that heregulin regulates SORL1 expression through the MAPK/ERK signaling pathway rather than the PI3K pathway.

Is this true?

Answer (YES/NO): YES